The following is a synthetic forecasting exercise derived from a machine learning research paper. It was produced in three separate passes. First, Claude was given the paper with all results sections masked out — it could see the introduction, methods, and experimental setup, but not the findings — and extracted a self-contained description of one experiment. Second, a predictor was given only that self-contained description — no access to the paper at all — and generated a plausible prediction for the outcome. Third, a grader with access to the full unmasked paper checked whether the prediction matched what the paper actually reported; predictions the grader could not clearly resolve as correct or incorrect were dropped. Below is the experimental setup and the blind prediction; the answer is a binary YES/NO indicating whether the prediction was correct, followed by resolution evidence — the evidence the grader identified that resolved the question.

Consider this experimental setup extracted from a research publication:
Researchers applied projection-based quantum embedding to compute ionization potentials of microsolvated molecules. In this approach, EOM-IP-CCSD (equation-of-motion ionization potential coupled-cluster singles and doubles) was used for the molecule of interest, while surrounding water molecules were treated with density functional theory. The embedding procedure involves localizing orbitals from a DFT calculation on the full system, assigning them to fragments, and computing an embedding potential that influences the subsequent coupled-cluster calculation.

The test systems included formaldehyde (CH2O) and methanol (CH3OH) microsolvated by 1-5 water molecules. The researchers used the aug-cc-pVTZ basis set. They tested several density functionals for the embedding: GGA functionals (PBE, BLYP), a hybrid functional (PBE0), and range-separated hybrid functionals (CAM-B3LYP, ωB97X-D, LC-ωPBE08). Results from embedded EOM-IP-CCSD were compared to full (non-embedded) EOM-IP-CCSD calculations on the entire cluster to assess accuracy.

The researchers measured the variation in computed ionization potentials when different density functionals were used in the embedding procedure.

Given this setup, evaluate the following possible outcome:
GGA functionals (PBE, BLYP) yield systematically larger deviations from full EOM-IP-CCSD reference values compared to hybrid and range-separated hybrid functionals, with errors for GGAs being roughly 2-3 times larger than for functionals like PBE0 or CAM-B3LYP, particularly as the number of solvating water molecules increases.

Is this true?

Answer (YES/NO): NO